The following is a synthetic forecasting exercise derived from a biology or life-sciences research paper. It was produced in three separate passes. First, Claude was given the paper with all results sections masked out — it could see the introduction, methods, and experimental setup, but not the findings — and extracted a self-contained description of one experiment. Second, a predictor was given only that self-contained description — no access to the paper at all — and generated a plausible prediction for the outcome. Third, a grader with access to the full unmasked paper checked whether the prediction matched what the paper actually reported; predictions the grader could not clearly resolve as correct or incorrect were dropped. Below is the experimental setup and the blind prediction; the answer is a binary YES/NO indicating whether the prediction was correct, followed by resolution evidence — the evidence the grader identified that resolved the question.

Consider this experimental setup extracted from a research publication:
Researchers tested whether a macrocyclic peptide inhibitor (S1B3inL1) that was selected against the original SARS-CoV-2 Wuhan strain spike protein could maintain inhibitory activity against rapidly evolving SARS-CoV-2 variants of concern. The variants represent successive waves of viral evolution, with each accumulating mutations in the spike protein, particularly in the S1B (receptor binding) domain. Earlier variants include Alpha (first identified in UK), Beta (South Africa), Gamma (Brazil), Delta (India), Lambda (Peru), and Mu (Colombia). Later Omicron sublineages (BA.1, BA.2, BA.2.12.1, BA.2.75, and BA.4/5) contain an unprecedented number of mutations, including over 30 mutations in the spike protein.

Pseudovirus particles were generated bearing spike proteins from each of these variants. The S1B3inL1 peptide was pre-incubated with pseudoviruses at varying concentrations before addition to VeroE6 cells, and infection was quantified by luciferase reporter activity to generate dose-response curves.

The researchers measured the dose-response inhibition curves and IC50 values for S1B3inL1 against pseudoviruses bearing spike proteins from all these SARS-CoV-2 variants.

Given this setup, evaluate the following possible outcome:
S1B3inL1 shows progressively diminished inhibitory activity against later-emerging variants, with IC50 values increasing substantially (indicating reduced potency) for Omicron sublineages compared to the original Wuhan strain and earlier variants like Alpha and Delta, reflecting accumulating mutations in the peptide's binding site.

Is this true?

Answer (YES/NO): NO